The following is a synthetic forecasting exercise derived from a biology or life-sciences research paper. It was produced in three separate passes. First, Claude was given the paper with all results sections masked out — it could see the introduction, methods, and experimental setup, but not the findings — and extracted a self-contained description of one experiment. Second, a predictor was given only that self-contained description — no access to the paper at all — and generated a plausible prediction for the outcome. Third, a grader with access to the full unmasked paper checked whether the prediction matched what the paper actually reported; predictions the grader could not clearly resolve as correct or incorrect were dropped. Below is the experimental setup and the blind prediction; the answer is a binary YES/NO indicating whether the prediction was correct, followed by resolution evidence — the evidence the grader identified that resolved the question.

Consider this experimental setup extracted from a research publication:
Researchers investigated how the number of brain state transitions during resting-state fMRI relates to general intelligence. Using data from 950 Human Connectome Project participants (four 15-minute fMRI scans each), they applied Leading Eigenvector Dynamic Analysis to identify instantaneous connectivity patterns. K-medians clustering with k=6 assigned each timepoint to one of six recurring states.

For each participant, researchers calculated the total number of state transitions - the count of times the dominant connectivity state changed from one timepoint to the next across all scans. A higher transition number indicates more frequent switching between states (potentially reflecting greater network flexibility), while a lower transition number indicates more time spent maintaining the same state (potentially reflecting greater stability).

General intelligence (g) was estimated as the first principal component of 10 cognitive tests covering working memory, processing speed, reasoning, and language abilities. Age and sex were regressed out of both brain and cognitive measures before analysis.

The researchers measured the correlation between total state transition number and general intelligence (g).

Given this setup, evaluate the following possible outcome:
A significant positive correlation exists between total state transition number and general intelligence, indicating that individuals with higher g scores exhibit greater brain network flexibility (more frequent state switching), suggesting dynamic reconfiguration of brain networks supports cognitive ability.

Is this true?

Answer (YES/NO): NO